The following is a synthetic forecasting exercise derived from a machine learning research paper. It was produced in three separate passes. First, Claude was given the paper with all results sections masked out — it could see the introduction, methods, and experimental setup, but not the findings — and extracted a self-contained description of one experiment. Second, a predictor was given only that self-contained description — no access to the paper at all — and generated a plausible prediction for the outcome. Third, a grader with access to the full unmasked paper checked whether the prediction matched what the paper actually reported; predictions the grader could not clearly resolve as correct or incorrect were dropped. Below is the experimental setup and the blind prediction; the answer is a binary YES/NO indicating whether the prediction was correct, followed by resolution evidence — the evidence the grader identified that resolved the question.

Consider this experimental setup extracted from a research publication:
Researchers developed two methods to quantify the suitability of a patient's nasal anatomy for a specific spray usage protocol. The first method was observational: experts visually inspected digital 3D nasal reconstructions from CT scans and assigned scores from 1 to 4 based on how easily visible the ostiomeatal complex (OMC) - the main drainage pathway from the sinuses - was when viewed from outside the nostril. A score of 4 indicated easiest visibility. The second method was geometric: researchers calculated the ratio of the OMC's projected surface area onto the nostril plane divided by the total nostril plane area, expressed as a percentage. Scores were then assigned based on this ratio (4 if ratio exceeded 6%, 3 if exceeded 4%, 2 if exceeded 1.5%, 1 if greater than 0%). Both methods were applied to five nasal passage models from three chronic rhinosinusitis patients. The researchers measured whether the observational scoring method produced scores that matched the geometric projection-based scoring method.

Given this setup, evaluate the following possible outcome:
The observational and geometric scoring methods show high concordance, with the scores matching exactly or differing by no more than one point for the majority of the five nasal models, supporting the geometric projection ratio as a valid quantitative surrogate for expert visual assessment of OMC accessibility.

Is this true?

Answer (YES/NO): YES